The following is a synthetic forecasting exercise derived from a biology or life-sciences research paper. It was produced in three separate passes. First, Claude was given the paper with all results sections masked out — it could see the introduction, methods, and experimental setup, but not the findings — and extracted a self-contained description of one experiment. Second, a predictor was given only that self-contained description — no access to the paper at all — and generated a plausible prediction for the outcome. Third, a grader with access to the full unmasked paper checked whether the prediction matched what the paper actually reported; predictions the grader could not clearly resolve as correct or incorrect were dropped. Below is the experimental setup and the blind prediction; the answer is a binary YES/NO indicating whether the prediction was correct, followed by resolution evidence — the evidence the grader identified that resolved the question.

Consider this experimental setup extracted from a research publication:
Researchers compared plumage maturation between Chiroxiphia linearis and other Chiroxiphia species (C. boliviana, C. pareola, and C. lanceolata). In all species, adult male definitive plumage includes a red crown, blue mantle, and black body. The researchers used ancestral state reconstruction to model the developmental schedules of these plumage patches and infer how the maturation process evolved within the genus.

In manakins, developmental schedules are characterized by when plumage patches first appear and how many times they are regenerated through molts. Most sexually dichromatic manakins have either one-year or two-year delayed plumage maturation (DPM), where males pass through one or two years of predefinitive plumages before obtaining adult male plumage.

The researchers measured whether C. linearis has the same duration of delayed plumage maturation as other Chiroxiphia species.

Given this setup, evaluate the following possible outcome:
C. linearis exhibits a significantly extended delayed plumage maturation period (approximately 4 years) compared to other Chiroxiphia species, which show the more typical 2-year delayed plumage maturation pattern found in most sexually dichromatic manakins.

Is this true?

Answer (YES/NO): NO